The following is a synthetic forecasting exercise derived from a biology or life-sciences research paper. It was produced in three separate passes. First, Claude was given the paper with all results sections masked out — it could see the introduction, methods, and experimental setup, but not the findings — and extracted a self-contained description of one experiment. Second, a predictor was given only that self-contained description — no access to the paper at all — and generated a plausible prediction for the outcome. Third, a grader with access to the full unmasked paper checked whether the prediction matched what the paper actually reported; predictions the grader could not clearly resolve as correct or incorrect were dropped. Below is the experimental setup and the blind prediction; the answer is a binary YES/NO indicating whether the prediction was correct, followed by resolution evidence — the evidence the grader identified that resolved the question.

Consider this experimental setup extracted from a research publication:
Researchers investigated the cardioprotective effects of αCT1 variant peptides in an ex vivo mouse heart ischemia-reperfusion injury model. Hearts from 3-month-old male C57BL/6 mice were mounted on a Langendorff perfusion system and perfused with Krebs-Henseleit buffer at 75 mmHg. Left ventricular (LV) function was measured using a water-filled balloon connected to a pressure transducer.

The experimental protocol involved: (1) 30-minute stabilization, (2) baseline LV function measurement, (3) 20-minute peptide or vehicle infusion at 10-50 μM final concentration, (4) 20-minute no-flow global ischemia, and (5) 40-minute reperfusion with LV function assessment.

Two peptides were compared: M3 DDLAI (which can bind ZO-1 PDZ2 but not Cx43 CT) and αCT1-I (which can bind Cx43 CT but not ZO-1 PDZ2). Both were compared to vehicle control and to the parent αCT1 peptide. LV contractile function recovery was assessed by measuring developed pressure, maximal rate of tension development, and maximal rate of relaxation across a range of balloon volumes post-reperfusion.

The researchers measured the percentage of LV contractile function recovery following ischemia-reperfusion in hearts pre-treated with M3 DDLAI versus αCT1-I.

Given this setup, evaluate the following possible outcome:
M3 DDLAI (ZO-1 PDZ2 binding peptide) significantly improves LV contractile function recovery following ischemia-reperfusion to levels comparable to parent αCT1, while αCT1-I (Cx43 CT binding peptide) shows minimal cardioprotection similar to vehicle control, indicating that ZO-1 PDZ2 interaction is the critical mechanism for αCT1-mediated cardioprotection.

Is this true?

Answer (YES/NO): NO